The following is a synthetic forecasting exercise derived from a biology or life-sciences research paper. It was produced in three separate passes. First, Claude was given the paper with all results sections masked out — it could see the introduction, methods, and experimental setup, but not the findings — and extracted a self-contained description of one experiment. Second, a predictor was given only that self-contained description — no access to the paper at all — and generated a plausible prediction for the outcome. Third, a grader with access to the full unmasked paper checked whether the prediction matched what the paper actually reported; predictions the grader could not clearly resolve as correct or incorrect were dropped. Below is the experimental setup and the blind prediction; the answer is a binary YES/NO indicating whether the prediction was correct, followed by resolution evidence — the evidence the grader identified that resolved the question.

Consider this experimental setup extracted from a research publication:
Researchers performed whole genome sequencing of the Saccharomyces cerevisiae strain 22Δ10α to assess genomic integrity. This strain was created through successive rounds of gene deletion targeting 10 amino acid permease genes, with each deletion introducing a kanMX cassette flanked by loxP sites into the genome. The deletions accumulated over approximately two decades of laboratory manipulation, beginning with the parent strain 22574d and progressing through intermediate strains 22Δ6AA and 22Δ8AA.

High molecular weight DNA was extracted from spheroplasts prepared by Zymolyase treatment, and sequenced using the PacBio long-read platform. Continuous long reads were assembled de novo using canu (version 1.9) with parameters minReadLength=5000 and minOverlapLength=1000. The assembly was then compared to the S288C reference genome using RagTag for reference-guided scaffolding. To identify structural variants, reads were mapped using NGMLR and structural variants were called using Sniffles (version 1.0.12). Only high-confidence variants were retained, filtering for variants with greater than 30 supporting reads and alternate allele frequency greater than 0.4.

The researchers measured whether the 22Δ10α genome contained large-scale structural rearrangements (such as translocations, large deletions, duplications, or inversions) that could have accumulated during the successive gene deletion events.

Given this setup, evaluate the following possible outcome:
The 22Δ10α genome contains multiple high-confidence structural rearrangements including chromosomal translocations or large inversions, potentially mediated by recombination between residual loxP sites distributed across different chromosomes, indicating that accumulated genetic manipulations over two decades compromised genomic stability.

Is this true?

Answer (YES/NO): NO